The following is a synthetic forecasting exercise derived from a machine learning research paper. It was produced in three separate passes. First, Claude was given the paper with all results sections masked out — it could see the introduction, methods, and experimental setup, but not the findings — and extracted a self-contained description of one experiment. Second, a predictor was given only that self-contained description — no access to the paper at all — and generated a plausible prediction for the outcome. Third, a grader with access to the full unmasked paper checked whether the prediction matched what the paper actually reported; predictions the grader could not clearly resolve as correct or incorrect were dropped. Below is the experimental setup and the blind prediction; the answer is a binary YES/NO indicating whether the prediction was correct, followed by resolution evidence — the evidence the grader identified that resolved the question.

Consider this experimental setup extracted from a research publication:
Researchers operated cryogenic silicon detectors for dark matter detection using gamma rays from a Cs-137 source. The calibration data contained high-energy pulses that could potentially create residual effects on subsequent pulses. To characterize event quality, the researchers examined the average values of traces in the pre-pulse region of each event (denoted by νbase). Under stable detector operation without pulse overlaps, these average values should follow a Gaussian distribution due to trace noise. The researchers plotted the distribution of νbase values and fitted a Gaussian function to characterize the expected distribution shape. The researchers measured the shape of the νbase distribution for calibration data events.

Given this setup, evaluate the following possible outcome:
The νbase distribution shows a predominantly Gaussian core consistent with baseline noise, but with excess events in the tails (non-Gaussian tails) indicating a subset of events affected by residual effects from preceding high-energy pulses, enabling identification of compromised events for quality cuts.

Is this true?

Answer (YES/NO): YES